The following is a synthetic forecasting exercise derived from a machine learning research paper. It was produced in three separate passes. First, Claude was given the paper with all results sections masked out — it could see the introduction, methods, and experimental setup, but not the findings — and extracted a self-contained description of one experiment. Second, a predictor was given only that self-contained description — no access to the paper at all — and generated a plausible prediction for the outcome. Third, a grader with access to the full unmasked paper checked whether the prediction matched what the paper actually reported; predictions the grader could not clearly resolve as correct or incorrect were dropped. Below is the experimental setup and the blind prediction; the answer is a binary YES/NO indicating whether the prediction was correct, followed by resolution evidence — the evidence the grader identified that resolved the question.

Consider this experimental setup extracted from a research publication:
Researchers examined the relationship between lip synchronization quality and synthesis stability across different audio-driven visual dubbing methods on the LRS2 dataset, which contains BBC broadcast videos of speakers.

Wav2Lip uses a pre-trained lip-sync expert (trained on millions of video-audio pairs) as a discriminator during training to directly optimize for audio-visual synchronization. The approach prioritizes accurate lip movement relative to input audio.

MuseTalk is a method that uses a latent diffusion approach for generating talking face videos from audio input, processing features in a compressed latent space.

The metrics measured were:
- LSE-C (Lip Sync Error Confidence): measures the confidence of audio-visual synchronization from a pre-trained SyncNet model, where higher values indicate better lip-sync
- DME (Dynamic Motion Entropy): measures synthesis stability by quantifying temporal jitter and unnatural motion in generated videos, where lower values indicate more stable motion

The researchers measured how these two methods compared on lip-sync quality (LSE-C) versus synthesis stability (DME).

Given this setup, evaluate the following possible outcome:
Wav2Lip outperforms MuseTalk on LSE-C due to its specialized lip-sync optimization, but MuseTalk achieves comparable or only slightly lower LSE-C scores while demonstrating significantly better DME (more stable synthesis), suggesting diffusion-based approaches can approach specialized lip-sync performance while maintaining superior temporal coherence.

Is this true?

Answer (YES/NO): NO